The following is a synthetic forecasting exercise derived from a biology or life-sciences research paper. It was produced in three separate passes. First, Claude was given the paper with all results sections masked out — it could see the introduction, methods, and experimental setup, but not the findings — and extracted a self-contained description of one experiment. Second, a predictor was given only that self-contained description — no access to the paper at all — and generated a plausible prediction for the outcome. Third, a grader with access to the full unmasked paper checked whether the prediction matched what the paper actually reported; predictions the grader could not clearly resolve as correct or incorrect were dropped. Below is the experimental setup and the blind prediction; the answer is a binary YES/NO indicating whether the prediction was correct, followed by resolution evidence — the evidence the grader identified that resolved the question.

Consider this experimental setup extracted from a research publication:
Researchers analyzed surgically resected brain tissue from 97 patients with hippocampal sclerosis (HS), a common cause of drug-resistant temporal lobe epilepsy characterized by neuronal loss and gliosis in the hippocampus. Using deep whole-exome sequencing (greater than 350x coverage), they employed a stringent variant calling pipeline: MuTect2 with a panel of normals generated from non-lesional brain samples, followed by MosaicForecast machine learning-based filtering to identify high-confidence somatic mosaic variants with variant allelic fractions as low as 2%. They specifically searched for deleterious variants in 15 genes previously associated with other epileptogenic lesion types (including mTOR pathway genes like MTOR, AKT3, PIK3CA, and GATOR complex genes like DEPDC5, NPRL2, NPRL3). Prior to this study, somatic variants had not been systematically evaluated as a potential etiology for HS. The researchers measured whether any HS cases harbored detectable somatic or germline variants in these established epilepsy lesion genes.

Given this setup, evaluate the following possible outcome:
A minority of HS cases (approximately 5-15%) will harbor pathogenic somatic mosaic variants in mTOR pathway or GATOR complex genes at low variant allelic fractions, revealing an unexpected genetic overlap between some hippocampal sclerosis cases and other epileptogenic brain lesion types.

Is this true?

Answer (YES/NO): NO